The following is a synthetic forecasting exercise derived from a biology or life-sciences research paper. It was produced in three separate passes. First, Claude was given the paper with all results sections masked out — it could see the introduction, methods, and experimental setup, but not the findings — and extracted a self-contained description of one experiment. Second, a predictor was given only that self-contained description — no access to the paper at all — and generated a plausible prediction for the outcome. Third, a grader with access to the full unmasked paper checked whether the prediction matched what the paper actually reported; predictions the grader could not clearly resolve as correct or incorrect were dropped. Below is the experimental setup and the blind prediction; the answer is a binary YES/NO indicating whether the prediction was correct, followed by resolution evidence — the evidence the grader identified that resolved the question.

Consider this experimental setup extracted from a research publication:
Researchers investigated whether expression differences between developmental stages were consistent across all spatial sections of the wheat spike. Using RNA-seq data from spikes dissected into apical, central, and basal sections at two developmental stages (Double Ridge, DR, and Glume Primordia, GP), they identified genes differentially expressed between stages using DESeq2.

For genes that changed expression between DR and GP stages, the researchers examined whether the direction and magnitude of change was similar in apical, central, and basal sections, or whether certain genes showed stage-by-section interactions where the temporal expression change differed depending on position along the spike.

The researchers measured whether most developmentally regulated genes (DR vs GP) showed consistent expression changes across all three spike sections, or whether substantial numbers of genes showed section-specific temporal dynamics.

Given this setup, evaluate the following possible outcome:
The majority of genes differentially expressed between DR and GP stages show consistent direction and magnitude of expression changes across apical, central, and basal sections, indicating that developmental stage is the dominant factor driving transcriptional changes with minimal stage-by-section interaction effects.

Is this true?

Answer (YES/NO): NO